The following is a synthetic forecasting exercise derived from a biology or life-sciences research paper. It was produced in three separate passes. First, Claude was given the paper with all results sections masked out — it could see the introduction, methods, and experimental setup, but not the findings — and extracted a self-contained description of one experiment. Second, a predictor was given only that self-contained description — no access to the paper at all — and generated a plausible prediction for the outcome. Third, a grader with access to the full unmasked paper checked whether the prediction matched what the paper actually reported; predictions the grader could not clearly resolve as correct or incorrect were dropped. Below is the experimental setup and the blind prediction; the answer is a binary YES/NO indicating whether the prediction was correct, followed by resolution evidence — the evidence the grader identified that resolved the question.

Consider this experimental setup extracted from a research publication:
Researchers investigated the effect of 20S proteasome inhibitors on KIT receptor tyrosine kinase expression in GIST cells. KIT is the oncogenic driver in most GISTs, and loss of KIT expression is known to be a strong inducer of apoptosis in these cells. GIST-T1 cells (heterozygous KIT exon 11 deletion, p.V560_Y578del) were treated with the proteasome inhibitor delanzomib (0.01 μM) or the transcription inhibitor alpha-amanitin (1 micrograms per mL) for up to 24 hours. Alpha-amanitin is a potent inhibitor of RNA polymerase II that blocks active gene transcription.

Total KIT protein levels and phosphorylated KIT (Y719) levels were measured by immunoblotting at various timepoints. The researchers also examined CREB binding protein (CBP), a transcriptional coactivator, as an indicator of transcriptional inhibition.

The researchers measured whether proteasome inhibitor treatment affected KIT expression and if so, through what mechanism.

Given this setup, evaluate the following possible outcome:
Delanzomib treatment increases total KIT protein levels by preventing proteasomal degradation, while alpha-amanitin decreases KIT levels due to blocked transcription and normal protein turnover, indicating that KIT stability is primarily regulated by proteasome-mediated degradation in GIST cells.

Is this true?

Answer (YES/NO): NO